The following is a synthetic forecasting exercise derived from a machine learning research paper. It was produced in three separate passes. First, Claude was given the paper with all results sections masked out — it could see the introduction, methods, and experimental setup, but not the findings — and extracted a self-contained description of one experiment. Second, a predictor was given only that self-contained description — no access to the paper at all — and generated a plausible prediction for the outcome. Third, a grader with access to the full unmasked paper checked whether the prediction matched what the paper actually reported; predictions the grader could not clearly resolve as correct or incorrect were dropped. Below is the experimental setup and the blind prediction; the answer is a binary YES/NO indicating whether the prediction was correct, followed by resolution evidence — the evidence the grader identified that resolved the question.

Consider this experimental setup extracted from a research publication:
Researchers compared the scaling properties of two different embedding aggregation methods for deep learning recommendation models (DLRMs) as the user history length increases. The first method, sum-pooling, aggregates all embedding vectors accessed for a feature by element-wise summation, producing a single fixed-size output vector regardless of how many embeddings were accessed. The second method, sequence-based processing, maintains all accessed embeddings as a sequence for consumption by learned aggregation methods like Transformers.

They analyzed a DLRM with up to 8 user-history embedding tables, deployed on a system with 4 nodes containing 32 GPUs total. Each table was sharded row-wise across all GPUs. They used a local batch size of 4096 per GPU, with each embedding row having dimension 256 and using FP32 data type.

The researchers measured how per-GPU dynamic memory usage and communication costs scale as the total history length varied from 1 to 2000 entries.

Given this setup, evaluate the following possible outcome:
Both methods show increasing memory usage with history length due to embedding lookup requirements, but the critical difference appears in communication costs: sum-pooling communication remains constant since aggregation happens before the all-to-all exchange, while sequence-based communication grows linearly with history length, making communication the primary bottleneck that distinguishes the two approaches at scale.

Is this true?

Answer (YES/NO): NO